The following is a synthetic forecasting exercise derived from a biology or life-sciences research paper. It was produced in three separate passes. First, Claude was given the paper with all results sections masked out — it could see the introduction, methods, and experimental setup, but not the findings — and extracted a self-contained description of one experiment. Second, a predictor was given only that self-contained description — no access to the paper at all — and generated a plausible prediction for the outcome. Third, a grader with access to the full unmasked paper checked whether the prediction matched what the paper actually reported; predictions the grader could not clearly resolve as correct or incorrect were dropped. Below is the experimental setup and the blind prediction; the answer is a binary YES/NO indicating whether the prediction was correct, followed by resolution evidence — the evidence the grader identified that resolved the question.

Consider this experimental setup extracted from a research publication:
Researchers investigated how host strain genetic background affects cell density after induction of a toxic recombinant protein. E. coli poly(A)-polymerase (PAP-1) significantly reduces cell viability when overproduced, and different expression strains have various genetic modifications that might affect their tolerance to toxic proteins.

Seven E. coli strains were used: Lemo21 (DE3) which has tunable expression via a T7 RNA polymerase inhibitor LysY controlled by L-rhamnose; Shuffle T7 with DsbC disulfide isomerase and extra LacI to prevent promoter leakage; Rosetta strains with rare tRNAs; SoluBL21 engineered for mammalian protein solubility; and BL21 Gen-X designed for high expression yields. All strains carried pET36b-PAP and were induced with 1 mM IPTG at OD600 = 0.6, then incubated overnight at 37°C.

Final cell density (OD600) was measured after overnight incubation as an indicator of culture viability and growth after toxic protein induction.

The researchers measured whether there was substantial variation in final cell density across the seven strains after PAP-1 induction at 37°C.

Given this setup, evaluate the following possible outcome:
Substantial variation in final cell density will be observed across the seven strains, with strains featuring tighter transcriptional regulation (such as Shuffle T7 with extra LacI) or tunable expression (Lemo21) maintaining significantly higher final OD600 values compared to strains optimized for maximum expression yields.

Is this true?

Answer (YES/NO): NO